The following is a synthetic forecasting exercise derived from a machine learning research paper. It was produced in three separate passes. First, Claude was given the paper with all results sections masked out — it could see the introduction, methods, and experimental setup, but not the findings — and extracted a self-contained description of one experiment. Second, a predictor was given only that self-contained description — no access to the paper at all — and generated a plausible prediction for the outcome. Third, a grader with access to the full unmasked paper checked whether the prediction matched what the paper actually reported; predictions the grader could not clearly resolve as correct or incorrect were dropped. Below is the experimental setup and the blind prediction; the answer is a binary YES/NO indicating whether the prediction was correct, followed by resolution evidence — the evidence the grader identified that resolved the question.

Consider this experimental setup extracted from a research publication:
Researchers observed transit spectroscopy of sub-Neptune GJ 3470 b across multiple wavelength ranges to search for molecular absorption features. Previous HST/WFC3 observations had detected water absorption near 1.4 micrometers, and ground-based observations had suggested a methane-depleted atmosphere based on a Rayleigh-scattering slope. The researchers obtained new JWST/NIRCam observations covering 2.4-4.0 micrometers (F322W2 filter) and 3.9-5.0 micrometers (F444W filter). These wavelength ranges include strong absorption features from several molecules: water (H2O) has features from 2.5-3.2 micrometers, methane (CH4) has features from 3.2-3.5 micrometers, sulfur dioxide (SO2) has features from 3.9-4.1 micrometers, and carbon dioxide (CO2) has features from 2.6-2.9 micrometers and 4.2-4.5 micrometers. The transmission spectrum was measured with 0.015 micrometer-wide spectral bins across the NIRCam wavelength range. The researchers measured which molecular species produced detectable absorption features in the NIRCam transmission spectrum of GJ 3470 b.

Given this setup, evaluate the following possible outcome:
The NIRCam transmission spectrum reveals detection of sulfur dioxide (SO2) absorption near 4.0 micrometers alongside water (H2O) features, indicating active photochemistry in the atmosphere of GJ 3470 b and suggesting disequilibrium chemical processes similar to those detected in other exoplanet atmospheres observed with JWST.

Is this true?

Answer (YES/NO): YES